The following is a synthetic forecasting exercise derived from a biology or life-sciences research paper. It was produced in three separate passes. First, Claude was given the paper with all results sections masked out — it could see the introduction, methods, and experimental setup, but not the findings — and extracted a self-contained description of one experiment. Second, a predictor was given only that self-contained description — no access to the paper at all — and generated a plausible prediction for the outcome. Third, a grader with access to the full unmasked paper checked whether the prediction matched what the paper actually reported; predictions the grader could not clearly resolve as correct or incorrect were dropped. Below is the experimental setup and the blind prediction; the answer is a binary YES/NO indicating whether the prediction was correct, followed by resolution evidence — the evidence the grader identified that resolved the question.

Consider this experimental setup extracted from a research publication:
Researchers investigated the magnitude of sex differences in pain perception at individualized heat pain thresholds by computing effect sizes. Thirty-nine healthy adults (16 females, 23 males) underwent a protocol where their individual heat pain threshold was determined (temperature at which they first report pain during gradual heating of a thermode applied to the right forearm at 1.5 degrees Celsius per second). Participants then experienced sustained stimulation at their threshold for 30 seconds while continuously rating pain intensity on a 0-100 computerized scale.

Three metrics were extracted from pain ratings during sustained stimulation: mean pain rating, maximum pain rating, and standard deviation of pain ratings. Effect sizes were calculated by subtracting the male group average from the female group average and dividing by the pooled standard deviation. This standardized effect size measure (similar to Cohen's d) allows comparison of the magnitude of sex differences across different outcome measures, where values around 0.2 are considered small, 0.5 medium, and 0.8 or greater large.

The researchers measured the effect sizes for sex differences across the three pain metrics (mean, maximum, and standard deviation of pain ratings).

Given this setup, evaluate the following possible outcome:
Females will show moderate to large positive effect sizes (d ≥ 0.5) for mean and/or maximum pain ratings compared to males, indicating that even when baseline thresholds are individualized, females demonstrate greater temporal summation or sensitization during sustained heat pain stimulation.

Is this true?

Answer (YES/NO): NO